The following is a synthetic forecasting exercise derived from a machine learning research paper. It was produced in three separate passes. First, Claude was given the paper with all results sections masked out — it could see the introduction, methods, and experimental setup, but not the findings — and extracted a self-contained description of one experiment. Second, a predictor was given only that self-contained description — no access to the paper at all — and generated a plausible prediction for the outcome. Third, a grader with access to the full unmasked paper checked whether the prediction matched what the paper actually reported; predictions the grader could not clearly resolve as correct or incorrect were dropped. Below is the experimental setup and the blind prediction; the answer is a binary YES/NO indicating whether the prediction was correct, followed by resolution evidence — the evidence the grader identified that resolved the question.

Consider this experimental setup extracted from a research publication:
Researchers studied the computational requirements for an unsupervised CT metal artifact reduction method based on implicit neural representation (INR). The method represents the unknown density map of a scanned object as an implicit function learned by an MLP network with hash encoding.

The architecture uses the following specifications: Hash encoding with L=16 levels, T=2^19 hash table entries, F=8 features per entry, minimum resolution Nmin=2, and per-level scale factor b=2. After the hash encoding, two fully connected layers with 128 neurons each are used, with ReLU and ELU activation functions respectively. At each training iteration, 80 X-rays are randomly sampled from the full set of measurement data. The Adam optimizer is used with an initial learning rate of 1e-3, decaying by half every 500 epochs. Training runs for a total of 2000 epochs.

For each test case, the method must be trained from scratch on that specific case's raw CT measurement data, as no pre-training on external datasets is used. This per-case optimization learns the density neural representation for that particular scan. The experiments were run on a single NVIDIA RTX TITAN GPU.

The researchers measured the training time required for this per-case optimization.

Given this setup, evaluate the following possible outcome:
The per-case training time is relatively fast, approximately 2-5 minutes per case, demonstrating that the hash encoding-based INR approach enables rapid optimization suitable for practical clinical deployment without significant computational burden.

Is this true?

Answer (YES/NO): NO